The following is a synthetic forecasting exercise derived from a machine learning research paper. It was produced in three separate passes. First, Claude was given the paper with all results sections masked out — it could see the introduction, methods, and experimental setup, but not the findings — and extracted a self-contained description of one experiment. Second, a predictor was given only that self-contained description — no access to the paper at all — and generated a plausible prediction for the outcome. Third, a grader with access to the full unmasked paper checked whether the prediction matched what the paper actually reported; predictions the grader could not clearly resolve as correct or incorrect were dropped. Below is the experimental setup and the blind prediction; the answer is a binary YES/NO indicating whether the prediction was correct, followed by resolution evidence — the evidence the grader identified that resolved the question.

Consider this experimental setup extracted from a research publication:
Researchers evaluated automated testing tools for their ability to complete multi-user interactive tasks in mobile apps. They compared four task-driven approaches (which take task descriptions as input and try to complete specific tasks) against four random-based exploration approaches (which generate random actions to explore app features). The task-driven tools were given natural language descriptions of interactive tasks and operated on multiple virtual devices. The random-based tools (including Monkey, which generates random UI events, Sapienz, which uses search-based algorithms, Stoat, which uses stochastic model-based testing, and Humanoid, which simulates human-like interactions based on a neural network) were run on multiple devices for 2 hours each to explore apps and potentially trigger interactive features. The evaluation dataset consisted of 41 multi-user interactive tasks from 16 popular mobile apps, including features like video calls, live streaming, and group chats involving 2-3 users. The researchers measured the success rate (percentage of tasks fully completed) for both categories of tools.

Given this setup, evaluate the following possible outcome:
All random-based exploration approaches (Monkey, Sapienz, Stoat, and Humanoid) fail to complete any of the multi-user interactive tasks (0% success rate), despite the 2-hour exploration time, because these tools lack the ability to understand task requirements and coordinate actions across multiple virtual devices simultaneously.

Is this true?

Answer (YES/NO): NO